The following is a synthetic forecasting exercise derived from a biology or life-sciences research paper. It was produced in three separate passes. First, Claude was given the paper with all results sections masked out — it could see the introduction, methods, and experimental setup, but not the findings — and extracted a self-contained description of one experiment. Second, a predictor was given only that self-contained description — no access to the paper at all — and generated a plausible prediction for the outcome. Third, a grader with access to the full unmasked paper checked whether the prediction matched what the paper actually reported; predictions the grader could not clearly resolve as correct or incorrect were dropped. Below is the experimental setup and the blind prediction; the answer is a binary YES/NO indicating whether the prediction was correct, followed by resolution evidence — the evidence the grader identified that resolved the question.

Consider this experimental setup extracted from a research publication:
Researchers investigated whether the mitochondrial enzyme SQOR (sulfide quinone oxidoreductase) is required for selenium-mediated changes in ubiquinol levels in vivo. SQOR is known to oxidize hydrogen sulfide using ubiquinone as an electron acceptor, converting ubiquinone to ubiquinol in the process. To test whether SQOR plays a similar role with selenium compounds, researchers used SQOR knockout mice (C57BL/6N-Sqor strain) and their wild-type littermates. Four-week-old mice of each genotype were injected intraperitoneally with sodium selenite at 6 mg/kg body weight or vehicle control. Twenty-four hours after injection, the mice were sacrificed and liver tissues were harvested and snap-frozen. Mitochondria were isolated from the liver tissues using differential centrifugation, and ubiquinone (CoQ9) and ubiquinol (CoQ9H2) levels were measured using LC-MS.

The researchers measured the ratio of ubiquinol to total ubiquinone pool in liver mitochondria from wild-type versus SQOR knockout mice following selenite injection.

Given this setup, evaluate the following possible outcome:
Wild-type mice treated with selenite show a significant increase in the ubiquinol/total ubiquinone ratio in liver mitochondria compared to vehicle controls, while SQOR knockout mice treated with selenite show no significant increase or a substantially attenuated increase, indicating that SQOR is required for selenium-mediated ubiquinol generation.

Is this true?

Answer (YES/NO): YES